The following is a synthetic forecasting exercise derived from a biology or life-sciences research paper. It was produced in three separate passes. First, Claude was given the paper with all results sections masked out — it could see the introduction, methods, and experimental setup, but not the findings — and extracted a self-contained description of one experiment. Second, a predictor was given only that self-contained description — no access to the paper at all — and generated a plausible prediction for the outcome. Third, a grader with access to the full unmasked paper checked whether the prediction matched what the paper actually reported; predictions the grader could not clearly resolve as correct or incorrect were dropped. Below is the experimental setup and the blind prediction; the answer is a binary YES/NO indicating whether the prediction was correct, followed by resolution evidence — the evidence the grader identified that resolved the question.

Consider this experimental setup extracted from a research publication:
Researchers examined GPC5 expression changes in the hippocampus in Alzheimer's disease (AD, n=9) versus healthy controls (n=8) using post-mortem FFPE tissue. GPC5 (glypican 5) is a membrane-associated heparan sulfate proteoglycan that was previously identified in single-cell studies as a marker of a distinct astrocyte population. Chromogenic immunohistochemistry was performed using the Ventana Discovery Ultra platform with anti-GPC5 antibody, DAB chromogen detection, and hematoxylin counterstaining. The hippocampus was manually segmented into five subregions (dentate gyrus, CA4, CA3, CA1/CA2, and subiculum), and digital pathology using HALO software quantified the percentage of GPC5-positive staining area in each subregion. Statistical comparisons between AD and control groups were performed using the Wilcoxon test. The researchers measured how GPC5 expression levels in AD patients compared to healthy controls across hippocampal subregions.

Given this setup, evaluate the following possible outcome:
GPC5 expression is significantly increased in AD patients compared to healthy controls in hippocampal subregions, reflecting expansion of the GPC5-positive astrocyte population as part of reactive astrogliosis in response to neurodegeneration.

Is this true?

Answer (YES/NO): NO